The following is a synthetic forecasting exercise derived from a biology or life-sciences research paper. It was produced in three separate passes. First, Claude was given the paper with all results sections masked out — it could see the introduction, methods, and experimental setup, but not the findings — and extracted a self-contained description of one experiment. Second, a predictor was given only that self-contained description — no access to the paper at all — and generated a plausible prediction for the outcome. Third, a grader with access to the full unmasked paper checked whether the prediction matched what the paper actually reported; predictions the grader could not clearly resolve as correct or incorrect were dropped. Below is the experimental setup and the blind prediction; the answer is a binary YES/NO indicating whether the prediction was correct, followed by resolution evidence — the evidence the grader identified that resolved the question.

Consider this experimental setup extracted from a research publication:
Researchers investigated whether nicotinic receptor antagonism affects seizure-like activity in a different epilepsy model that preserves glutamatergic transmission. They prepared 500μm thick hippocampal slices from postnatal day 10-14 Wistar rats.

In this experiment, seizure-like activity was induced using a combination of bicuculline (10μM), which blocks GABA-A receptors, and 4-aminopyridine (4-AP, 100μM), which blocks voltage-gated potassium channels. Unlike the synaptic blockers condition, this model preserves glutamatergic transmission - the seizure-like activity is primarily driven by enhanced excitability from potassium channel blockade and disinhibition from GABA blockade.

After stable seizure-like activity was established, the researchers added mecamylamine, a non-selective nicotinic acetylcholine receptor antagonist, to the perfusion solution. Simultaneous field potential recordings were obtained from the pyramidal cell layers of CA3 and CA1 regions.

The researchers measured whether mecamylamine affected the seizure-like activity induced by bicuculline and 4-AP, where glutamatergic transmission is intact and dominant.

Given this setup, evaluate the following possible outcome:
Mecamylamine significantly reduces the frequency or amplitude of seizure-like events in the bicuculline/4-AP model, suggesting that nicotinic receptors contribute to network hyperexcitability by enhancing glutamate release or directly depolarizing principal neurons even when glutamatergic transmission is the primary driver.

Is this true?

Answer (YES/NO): NO